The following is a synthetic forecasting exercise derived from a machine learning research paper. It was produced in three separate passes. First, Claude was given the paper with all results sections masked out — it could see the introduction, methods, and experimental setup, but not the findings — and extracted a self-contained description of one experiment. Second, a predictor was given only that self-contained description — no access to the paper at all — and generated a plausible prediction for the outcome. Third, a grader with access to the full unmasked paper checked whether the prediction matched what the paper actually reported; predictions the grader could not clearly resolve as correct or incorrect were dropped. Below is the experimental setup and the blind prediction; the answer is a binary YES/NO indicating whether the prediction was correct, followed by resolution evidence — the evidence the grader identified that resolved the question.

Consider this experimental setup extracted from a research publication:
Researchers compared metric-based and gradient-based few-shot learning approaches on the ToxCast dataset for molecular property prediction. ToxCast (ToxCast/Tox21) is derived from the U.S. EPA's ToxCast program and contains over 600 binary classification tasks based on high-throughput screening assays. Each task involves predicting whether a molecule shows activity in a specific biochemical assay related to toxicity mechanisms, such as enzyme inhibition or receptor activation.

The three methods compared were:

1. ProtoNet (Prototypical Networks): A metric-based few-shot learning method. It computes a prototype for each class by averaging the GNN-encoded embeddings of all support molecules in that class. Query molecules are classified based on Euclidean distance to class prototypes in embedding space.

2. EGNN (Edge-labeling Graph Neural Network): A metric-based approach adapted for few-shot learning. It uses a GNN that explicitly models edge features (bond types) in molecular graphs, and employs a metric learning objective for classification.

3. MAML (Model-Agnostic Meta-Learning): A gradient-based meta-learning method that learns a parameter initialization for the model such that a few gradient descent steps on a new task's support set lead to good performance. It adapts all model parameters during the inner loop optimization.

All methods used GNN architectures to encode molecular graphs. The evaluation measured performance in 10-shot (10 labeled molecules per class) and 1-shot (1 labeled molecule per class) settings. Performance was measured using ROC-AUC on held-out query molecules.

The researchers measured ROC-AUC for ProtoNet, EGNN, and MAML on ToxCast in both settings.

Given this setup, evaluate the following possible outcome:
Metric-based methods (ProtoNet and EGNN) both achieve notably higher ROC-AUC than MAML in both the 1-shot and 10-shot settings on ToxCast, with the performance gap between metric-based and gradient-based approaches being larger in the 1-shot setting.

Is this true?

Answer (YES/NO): NO